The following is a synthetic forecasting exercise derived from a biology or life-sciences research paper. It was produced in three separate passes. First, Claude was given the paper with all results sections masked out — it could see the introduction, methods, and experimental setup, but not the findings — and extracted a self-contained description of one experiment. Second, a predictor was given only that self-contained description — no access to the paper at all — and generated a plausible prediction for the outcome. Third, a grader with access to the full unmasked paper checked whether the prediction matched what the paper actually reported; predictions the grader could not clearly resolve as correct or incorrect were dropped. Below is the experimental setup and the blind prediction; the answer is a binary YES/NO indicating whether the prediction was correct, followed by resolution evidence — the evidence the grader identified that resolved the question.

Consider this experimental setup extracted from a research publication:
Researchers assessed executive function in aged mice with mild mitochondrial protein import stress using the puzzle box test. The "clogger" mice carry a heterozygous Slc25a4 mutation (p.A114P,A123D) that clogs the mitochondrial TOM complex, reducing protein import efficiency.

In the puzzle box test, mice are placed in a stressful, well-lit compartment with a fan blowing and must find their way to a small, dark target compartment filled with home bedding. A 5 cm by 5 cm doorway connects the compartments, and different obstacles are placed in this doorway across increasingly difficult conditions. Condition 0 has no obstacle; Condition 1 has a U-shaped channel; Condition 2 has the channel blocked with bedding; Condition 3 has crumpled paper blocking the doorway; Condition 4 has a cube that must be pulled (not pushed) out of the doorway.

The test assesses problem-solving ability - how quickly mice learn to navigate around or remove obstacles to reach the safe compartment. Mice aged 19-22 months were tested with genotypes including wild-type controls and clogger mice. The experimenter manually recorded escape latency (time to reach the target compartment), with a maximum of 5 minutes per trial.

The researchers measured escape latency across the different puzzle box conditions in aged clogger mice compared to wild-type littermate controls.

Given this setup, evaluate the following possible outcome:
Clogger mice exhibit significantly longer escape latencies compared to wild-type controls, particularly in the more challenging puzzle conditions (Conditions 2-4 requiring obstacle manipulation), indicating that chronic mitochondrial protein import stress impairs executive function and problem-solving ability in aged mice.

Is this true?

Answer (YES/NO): NO